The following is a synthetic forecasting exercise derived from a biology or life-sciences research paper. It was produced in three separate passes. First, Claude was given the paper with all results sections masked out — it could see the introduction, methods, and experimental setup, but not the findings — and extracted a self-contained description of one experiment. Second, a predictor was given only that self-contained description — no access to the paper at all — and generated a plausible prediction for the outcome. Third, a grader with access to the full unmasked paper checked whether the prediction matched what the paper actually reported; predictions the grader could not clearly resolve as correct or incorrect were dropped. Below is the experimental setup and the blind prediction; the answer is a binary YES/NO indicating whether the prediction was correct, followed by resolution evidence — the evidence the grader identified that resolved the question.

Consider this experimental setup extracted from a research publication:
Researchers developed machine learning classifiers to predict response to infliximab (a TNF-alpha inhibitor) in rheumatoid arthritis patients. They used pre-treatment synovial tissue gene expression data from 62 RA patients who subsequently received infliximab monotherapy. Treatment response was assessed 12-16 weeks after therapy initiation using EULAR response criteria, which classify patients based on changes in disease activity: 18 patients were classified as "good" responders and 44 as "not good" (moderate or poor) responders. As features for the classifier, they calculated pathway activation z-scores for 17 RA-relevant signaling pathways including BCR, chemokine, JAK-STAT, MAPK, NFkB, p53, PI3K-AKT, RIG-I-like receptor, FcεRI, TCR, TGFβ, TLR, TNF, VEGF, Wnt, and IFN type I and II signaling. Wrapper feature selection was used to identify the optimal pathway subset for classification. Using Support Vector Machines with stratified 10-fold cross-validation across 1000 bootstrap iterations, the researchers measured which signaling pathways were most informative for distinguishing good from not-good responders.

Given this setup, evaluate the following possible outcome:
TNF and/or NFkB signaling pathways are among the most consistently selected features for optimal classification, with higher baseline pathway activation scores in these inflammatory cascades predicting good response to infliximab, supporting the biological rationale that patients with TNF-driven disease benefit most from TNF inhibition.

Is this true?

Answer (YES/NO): YES